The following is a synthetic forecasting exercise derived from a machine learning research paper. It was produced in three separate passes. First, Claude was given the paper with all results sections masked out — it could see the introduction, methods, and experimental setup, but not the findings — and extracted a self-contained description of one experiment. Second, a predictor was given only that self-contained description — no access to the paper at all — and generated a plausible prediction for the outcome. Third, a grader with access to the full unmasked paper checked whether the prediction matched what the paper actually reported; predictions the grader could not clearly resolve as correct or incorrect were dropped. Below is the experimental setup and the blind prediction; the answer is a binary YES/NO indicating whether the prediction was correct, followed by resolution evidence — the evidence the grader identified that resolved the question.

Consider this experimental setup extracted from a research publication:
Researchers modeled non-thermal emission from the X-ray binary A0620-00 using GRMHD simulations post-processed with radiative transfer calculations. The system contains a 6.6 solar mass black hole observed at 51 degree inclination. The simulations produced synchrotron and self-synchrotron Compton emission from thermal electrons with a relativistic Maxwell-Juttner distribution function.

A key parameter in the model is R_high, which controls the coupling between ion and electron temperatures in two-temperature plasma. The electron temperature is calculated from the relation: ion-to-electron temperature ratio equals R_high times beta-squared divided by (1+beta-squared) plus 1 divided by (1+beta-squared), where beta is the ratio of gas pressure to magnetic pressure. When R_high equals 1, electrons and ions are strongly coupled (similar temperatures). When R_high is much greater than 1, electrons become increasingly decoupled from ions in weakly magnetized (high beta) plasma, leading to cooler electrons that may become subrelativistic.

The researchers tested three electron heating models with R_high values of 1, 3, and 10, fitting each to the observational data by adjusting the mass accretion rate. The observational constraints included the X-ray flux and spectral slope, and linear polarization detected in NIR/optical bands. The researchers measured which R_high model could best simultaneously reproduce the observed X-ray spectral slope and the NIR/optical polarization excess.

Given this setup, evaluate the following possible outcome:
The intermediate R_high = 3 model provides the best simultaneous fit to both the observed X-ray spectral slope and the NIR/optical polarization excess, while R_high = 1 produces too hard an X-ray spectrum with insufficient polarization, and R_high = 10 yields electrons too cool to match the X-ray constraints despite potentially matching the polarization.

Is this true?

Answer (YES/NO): YES